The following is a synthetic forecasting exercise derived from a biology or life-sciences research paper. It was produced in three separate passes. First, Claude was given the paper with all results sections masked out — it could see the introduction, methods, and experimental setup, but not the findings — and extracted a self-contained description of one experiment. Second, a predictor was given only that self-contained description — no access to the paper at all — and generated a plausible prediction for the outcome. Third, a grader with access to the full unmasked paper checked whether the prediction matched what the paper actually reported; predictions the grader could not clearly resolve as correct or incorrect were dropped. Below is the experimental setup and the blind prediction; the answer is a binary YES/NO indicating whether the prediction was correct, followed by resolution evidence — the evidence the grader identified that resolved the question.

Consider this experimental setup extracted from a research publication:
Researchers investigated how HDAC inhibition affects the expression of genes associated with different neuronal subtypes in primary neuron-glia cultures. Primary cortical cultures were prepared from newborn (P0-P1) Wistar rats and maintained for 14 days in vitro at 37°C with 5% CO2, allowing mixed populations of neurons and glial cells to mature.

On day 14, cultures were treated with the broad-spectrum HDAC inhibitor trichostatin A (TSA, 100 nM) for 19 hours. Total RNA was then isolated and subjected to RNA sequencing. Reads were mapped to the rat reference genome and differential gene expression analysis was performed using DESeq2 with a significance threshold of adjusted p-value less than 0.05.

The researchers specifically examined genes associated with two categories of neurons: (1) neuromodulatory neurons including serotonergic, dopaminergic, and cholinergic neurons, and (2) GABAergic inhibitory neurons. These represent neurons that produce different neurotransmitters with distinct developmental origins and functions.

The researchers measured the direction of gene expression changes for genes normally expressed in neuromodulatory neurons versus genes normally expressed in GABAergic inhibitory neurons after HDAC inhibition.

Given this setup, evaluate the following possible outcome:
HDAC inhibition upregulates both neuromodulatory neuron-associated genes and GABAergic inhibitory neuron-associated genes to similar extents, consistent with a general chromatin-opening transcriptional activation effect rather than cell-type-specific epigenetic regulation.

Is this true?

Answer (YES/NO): NO